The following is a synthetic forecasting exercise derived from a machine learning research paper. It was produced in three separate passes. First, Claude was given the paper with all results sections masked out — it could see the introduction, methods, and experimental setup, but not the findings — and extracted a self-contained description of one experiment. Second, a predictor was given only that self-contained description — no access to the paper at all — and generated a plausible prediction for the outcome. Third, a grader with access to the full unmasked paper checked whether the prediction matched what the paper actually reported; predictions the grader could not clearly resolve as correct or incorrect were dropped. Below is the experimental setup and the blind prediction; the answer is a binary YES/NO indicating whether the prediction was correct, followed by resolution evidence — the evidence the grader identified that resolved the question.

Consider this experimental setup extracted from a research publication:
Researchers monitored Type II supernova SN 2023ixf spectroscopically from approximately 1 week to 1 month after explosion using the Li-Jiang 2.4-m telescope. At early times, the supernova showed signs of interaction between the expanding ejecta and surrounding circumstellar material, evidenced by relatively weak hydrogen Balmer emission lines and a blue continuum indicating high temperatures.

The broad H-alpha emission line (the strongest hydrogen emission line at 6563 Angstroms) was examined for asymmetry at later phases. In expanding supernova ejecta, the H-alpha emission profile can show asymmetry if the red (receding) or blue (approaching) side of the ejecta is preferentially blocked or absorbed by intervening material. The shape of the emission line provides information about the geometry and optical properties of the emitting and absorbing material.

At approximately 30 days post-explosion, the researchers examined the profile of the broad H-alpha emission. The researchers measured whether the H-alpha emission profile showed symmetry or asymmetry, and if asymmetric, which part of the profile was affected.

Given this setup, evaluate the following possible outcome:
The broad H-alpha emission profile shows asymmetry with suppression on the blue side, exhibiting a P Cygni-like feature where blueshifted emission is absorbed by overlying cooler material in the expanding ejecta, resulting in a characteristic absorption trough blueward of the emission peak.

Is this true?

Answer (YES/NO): NO